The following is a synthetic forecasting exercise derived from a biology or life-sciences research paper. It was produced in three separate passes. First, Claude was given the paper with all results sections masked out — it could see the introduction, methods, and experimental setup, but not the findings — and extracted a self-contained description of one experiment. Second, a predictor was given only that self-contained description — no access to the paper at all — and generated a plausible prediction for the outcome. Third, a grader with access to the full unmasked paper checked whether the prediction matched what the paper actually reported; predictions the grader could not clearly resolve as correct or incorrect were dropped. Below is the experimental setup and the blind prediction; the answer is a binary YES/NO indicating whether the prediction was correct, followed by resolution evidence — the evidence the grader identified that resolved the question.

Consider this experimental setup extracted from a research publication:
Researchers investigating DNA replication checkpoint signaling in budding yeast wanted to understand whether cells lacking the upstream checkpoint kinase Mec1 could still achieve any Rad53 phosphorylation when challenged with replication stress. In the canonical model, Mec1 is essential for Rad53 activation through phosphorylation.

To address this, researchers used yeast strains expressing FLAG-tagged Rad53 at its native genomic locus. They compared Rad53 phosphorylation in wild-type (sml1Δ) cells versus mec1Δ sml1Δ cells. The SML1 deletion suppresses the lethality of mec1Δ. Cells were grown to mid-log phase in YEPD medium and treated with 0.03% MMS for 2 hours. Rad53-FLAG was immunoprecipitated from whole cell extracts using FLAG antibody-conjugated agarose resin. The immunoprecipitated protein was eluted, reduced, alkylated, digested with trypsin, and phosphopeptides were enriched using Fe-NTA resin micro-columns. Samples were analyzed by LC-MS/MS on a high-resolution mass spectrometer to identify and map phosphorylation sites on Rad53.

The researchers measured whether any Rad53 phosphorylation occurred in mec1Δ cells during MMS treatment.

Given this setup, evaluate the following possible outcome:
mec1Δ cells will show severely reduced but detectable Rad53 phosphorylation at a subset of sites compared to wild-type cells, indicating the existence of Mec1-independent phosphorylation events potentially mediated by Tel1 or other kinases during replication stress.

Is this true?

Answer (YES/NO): YES